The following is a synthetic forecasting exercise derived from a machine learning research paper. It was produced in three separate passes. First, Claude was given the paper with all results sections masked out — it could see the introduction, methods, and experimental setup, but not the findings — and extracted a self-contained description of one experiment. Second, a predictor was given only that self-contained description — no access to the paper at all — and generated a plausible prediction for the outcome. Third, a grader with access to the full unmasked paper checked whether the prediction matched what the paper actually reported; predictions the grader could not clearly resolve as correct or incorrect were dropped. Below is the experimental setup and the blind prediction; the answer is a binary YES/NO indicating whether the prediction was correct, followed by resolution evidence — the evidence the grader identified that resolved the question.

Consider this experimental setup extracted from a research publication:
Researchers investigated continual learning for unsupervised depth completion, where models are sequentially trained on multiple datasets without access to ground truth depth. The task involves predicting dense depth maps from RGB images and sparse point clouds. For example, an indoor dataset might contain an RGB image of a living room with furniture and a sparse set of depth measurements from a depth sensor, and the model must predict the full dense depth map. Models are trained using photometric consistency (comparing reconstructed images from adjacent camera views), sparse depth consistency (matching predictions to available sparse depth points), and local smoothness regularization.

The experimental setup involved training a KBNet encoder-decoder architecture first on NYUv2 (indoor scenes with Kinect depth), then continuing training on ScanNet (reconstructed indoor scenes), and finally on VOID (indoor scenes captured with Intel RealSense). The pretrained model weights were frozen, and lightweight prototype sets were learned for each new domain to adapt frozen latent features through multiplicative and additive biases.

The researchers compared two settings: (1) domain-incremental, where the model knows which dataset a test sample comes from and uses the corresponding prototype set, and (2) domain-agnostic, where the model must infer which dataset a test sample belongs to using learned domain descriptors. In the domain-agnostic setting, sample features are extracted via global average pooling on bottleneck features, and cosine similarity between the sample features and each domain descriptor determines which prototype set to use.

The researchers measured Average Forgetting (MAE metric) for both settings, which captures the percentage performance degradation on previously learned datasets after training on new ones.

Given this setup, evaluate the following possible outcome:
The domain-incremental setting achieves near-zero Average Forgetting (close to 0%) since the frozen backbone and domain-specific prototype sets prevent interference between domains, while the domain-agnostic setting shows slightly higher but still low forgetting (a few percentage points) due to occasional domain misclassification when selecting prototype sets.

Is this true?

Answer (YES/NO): YES